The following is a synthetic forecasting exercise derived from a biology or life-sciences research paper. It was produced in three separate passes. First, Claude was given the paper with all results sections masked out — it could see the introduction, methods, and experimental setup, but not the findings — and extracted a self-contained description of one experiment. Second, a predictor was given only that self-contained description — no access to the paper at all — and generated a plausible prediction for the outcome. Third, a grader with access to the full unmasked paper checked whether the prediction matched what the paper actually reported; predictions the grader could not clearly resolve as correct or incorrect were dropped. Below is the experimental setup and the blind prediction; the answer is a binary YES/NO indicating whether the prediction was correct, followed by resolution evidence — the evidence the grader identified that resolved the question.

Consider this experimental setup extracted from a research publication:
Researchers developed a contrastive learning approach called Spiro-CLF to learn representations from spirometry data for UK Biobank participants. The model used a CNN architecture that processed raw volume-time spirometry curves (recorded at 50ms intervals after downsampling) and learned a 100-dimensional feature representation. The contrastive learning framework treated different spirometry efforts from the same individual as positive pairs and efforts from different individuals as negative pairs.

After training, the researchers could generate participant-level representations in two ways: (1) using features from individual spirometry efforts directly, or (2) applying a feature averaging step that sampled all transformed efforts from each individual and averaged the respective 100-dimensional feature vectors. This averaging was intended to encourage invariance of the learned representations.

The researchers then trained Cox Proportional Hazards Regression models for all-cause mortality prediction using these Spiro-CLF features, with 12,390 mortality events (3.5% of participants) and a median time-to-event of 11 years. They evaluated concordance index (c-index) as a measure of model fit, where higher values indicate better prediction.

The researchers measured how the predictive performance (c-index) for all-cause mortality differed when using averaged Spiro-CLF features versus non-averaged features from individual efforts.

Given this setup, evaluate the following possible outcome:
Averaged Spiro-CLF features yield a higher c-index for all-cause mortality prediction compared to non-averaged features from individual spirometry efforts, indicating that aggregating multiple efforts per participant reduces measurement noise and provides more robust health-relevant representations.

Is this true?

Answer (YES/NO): NO